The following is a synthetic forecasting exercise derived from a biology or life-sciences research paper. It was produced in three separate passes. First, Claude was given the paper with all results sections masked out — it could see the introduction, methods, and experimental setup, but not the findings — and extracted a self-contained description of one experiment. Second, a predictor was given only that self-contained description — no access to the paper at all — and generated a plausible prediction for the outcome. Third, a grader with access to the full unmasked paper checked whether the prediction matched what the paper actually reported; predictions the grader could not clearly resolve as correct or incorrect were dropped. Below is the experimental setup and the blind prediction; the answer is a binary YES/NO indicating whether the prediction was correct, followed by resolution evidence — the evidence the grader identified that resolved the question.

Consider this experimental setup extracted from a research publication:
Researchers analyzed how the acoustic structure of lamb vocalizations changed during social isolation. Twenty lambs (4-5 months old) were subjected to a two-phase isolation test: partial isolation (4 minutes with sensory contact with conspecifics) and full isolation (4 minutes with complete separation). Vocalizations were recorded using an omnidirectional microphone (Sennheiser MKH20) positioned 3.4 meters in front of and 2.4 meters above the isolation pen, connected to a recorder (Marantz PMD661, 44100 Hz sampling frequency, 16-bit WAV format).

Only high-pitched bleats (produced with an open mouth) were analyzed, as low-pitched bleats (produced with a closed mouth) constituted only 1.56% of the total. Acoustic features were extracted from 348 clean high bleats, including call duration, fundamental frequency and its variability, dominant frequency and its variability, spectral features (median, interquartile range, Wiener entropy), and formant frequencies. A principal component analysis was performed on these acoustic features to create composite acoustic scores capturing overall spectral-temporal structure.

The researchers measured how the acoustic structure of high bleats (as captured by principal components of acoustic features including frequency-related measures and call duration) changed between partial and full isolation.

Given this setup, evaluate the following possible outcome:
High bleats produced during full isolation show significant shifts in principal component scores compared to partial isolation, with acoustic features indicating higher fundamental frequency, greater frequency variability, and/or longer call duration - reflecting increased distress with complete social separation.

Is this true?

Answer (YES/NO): NO